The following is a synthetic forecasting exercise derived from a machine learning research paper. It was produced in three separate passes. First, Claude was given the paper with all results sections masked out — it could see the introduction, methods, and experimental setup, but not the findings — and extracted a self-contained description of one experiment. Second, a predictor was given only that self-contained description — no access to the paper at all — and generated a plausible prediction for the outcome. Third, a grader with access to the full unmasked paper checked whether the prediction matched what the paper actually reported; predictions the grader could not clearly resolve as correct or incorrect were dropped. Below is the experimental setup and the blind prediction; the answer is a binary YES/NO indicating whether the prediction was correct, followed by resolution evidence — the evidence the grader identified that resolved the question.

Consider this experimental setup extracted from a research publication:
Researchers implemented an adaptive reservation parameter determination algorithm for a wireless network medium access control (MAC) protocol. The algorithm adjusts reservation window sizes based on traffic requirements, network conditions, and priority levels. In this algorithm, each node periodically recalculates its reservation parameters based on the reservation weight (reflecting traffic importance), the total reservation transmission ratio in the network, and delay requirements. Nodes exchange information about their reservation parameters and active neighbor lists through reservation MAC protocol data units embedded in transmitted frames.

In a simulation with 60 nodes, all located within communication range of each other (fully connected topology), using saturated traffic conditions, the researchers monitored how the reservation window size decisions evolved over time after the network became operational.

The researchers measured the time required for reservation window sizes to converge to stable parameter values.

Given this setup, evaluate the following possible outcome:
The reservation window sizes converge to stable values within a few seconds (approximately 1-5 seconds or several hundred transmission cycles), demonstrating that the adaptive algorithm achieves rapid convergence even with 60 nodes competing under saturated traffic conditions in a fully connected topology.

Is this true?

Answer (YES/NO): YES